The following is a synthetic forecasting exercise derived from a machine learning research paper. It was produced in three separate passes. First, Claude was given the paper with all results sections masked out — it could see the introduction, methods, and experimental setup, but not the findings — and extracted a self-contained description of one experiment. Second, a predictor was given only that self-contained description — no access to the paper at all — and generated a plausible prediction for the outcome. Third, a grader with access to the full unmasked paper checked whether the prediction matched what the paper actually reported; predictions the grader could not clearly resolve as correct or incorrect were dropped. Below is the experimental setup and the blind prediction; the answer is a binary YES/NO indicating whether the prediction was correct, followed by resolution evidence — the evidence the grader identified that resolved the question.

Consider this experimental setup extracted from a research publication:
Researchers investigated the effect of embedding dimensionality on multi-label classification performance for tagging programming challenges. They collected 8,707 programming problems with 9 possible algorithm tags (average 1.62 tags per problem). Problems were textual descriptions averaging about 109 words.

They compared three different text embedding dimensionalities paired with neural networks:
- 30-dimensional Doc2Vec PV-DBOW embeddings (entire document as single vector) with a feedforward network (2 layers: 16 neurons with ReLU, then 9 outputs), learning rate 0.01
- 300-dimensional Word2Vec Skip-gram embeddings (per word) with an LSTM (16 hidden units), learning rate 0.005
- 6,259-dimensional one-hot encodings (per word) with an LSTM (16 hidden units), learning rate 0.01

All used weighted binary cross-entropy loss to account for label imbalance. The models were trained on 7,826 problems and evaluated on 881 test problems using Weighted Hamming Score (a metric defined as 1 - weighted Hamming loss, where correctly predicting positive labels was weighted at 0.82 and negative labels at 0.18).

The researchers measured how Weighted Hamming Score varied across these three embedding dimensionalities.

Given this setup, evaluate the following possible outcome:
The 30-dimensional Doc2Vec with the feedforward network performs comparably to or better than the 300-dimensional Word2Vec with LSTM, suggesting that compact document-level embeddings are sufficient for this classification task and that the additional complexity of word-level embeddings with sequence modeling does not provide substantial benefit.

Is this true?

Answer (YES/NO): NO